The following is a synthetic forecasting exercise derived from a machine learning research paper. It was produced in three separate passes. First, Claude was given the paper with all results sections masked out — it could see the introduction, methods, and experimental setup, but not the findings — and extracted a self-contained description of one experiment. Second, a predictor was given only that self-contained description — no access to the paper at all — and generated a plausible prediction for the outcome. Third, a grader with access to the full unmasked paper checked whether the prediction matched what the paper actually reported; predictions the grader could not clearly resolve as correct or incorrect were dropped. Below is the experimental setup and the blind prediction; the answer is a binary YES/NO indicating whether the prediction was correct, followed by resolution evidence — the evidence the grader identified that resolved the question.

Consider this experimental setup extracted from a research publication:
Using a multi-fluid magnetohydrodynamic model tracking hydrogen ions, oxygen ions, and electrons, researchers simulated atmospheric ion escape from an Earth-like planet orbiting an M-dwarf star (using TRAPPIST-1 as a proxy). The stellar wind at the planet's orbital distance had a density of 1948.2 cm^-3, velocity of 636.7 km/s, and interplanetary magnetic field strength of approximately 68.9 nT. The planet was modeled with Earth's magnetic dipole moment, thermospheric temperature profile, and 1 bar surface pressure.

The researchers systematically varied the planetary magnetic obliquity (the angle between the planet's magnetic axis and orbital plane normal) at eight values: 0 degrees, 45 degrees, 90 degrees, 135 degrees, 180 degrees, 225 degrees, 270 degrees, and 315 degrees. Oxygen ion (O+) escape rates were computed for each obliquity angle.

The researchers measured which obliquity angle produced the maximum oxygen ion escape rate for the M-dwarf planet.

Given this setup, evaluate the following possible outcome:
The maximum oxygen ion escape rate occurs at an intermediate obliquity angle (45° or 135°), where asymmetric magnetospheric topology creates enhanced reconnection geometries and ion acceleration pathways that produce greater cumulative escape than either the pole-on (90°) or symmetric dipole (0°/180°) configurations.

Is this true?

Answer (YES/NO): NO